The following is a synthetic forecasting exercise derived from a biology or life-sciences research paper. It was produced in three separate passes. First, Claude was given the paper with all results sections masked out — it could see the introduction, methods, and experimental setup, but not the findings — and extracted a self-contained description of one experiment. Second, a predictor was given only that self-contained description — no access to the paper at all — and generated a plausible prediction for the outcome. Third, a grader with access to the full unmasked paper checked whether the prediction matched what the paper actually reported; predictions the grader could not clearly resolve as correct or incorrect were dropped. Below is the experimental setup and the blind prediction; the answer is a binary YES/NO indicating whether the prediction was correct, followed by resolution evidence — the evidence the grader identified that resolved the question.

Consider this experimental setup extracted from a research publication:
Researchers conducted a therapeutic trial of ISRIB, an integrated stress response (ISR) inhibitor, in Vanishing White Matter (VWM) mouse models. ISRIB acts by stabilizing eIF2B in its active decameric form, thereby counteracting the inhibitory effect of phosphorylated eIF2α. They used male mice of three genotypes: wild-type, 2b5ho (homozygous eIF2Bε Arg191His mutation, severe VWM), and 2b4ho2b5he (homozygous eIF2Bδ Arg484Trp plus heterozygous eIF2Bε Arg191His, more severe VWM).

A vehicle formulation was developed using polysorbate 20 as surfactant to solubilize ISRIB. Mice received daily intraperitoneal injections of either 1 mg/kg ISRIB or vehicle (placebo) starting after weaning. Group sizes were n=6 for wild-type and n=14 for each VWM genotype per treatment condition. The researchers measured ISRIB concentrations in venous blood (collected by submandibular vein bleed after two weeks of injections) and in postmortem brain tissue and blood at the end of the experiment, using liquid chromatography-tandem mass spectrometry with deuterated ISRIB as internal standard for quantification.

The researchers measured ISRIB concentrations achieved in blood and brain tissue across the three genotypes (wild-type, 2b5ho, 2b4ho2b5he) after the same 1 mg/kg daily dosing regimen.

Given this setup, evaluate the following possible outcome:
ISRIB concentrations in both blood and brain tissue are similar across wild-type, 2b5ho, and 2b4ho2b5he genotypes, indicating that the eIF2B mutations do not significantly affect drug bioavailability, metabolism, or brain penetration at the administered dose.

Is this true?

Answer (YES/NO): NO